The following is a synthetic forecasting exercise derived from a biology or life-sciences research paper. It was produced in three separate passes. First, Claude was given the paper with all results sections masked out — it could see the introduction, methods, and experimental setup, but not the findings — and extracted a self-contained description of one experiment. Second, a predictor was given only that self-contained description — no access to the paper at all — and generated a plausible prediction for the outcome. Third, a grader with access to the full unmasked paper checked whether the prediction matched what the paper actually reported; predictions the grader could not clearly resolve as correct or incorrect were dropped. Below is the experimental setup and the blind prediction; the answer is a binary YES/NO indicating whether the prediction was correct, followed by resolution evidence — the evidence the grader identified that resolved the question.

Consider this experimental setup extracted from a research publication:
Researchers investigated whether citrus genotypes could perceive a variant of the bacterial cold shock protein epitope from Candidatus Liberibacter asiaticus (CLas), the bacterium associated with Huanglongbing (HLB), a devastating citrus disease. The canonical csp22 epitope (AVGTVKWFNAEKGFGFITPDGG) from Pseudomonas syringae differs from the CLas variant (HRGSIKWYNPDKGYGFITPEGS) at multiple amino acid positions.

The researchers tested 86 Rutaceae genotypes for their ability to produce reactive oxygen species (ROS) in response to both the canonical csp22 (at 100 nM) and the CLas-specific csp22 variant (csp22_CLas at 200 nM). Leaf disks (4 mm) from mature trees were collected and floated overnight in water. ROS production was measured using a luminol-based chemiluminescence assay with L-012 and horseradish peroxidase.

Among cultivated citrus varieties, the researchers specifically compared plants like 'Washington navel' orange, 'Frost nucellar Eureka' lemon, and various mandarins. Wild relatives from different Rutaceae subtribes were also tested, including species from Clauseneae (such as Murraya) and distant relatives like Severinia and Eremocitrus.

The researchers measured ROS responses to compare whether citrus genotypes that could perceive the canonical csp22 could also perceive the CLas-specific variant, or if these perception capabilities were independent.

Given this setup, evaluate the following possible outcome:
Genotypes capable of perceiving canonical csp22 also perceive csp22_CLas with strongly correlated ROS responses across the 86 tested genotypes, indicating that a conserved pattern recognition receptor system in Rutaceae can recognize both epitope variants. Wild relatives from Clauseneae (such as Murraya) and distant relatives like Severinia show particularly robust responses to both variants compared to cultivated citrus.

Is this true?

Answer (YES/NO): NO